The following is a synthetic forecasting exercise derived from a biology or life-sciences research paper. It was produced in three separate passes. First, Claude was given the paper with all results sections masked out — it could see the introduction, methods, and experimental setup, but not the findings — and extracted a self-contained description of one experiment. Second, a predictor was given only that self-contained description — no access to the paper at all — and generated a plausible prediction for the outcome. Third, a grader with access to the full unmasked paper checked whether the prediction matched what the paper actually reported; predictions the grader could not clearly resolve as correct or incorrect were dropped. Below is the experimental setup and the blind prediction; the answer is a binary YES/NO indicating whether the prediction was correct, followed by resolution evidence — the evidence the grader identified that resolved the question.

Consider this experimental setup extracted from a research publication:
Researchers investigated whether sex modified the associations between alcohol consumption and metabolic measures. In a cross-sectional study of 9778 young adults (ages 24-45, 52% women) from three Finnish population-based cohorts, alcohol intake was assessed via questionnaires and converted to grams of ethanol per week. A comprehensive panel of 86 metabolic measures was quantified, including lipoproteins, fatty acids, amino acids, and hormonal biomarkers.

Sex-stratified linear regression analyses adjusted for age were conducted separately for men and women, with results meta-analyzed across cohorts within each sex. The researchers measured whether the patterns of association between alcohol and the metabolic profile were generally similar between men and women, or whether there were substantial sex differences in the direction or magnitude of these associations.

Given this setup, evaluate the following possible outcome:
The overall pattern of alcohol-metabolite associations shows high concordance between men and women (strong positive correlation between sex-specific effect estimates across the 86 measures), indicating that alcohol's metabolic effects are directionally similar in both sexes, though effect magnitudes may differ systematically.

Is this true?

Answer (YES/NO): YES